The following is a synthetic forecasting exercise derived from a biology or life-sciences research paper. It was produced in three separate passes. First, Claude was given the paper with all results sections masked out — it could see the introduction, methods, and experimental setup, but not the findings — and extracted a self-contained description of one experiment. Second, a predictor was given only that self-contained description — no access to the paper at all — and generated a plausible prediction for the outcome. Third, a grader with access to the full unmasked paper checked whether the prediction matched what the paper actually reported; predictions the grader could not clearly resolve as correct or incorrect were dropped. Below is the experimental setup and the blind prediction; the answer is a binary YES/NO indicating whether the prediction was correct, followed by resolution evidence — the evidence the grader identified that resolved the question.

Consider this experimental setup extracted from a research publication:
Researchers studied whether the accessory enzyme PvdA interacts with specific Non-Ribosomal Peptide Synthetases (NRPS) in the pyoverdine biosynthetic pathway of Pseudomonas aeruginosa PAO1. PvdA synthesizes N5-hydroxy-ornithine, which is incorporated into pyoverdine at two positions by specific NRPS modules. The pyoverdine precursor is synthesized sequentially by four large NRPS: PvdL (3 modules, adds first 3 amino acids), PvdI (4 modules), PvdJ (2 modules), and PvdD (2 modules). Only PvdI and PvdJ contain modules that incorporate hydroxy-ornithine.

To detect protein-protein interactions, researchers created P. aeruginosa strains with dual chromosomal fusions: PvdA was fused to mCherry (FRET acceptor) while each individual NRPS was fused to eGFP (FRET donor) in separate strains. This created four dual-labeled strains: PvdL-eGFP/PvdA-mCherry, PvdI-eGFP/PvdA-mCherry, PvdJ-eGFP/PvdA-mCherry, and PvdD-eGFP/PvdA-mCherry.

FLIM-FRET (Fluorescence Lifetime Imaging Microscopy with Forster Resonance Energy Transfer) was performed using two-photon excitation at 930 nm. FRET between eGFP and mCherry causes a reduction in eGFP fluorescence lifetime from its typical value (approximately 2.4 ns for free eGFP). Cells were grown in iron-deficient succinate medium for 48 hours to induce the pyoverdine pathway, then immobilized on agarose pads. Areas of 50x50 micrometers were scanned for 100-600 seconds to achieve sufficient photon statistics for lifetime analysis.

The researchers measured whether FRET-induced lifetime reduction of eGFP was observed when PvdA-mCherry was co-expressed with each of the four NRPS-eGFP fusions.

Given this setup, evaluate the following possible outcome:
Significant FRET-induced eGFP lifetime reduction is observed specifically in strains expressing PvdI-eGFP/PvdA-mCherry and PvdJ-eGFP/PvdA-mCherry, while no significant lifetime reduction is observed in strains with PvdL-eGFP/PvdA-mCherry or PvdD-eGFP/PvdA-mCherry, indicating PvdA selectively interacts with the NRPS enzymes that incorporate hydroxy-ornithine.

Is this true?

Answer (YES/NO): NO